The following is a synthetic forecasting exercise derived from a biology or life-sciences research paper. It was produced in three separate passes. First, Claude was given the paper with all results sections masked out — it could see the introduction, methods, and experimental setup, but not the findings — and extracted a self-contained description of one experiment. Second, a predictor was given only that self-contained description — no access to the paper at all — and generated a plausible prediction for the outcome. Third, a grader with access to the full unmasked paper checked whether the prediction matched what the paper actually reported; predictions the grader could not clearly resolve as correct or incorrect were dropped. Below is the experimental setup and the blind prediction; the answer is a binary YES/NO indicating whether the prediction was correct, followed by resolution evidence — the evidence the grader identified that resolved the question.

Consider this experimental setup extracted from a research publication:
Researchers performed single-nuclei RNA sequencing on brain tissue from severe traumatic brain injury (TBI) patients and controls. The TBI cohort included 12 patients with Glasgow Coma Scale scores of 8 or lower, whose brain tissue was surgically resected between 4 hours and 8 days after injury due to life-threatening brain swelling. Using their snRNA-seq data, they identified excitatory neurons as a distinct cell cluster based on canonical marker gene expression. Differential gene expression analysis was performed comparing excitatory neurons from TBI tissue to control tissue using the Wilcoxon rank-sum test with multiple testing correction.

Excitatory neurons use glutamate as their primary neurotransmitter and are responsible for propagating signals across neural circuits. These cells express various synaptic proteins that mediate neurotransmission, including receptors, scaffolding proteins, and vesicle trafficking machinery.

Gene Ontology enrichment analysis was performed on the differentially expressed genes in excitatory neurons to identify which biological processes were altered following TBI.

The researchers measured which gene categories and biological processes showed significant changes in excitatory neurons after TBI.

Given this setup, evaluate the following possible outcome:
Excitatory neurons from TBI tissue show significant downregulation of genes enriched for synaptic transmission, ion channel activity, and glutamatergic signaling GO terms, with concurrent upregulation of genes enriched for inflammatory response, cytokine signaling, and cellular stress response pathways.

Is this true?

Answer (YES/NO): NO